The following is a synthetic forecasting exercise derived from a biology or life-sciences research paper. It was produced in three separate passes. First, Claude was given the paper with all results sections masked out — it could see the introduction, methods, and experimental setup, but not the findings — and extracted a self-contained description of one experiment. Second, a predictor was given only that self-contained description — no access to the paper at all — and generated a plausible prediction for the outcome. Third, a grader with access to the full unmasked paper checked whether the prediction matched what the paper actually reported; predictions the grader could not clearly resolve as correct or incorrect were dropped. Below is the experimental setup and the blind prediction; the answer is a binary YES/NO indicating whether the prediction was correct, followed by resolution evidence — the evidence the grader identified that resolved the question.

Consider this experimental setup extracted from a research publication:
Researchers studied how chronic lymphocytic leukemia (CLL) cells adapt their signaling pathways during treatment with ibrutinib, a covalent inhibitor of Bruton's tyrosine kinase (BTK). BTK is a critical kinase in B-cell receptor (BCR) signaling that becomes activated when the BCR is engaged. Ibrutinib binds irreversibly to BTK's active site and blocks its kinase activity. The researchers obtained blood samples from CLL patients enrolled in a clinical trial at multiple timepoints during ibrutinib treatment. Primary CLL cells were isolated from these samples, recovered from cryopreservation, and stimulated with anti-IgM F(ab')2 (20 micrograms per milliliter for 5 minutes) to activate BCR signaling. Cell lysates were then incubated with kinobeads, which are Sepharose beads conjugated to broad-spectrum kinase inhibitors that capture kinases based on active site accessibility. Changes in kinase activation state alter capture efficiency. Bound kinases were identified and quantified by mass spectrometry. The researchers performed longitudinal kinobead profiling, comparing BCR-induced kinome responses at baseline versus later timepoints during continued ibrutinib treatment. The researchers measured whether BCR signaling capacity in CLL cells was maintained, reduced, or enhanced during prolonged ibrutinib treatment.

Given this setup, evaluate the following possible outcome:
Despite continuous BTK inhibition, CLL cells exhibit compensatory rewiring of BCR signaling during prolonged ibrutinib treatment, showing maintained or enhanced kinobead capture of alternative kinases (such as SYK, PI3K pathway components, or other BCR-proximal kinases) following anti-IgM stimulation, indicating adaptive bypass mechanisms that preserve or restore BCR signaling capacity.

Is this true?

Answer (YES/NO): YES